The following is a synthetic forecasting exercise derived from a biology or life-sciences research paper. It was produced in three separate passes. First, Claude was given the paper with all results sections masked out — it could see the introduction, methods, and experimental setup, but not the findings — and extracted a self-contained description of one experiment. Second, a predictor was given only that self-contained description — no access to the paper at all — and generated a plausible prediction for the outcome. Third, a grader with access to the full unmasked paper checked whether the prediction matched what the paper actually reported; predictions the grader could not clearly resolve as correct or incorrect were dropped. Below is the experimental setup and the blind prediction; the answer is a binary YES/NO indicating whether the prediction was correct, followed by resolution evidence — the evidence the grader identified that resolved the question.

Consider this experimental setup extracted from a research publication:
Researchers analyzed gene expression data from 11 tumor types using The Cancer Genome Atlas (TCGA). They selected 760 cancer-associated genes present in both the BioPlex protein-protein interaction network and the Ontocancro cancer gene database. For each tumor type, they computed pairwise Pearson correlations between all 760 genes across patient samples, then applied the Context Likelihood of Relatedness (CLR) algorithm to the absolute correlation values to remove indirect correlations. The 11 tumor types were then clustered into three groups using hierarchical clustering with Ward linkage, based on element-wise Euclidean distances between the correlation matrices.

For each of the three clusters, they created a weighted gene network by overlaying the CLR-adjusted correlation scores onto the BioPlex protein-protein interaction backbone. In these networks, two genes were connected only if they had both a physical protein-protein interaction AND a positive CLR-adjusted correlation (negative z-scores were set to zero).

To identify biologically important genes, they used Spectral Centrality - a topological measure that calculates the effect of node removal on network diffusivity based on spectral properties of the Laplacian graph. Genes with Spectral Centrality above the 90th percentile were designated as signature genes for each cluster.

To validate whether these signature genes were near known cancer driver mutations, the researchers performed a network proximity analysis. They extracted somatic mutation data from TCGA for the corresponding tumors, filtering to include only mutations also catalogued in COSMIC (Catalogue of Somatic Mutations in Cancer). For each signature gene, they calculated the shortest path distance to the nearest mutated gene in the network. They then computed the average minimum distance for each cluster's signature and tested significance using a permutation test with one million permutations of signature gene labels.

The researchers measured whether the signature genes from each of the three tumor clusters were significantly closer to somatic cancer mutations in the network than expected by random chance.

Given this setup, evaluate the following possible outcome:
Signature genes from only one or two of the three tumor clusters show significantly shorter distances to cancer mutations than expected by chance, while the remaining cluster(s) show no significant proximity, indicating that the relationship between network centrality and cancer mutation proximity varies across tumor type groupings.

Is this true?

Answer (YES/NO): NO